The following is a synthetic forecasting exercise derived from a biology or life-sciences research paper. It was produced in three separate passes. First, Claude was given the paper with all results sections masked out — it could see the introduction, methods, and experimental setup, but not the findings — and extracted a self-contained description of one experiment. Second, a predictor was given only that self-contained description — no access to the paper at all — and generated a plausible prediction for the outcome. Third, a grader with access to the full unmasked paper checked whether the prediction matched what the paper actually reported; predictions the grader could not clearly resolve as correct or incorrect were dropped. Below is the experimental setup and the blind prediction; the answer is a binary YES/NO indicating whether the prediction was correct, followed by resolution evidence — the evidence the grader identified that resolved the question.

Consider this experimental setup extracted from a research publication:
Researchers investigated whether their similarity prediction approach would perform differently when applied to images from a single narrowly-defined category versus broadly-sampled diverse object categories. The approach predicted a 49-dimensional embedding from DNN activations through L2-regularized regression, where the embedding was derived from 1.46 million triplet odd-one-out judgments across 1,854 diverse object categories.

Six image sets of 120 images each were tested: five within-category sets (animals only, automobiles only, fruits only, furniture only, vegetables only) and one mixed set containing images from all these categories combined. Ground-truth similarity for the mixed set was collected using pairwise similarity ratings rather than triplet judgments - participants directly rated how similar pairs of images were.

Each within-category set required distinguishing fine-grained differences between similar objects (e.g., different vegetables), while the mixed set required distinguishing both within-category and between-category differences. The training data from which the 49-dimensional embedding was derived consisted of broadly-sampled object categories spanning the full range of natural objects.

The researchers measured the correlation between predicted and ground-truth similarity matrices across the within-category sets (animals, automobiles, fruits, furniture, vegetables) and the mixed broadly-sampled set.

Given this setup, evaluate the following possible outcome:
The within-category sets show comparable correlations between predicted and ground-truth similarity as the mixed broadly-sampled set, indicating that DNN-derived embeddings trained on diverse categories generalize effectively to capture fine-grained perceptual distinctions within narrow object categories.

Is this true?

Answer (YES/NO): NO